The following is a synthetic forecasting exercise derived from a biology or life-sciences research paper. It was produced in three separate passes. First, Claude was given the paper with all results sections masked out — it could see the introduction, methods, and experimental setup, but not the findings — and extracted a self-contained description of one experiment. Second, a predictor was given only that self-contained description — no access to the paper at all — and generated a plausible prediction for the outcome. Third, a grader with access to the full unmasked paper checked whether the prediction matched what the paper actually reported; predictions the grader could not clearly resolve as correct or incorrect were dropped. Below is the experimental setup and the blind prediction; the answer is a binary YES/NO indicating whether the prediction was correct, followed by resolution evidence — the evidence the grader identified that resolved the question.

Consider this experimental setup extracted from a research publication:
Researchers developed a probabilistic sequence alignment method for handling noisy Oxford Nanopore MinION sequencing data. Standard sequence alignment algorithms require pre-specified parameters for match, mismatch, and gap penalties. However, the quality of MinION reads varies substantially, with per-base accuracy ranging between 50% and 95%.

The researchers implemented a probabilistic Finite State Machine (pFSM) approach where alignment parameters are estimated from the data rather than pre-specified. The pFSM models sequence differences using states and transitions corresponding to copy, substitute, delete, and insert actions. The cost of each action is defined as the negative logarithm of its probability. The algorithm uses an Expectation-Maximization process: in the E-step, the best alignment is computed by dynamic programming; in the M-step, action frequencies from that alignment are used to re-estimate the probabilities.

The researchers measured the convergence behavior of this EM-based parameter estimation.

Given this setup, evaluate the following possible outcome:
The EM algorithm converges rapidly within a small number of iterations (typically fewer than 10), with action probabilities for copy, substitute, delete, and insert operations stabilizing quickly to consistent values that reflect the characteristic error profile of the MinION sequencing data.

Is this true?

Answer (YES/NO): YES